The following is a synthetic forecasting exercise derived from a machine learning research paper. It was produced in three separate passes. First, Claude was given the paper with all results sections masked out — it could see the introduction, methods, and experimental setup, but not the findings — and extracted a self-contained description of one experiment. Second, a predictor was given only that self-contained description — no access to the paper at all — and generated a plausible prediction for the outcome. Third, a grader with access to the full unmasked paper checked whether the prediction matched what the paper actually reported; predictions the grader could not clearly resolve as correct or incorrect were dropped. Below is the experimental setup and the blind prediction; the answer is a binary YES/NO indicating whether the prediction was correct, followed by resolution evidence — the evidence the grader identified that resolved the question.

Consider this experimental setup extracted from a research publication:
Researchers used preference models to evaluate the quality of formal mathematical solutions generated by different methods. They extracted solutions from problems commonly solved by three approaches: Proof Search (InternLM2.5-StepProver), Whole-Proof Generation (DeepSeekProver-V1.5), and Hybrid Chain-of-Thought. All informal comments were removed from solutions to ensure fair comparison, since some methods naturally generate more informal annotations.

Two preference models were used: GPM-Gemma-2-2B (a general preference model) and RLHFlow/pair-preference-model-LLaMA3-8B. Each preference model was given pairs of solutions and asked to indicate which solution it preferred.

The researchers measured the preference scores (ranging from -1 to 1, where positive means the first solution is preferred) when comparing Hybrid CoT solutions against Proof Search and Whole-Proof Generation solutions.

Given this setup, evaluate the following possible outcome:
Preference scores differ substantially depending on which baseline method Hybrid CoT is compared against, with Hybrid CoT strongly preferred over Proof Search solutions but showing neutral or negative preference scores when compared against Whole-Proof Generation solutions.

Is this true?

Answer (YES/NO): NO